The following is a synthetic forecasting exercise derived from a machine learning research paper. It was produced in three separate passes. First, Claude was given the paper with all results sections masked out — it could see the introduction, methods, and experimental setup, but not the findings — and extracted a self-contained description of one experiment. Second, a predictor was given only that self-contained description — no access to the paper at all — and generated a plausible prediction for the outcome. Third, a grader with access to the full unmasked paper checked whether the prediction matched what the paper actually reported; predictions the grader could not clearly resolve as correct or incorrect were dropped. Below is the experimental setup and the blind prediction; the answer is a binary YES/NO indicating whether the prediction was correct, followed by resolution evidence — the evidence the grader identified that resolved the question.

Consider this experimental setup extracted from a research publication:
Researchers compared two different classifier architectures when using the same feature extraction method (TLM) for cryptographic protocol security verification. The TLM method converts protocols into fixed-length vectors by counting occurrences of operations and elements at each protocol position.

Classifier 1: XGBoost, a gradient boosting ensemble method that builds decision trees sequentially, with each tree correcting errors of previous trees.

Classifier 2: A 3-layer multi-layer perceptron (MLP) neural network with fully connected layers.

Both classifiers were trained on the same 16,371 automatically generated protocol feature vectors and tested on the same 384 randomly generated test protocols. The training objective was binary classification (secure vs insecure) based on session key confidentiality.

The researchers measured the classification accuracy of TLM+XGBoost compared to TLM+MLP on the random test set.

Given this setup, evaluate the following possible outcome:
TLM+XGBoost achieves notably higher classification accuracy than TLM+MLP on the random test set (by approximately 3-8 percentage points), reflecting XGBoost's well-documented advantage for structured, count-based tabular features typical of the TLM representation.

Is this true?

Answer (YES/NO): NO